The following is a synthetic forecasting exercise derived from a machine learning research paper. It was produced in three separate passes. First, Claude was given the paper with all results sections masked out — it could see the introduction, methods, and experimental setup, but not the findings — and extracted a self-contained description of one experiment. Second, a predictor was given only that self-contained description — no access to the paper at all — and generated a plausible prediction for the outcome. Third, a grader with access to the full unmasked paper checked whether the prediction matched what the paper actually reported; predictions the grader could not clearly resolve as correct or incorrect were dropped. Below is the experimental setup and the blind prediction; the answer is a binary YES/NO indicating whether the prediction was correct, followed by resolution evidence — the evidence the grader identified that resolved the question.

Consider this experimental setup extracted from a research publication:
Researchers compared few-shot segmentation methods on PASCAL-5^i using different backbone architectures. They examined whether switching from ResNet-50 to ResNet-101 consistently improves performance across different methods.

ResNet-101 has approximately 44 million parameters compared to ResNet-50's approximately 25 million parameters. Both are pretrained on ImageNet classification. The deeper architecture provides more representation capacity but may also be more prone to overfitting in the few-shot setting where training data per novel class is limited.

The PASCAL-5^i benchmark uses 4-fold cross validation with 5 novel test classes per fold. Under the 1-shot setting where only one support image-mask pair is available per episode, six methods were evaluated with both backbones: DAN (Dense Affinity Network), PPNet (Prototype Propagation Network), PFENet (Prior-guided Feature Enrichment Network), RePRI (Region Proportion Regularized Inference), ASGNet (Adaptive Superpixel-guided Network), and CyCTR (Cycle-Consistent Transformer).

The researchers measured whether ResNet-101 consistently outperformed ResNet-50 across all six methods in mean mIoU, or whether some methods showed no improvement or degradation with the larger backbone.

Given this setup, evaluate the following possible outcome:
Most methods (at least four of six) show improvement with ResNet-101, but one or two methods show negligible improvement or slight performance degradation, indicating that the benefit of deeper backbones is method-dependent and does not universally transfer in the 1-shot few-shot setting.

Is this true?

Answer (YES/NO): NO